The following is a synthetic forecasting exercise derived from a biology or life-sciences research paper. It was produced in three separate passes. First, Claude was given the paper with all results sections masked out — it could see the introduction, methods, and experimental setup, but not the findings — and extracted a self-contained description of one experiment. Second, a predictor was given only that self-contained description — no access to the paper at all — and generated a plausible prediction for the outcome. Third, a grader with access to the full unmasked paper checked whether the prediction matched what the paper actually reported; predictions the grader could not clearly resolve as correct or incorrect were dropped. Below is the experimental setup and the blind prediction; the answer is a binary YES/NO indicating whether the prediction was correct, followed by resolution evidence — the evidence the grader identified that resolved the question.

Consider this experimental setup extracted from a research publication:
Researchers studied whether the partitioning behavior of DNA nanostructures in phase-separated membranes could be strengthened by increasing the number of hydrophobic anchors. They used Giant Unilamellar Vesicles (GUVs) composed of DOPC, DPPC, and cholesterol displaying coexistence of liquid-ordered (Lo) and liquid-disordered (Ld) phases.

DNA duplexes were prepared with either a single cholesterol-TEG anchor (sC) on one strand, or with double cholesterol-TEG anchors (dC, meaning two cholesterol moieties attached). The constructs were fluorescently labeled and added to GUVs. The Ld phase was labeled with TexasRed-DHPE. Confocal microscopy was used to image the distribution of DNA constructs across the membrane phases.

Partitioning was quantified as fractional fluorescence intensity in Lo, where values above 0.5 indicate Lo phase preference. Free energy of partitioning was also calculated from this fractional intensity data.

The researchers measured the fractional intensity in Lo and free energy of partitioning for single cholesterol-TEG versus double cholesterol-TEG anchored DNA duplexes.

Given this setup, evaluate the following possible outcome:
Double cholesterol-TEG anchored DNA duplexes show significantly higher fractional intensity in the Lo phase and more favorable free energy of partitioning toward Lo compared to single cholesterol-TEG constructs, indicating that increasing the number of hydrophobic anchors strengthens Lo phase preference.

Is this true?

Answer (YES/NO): YES